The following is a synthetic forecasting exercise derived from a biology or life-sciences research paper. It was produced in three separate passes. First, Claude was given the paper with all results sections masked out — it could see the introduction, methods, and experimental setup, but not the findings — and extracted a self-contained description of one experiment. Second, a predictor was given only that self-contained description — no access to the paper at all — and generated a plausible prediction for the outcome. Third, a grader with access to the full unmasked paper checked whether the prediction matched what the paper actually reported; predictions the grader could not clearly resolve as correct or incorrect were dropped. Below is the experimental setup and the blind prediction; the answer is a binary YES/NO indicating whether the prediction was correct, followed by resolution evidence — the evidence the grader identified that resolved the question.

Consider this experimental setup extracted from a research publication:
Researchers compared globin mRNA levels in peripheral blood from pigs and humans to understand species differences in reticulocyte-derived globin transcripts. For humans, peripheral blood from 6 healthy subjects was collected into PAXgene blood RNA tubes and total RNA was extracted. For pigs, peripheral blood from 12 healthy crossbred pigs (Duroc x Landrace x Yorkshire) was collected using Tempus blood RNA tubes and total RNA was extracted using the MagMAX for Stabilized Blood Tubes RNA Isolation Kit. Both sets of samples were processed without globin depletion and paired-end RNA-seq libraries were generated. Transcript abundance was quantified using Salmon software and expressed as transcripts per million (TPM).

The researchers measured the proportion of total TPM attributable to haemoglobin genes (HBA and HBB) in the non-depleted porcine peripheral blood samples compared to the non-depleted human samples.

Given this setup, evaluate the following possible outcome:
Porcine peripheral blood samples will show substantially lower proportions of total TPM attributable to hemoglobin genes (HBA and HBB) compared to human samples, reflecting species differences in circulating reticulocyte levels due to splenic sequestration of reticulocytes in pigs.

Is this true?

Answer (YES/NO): NO